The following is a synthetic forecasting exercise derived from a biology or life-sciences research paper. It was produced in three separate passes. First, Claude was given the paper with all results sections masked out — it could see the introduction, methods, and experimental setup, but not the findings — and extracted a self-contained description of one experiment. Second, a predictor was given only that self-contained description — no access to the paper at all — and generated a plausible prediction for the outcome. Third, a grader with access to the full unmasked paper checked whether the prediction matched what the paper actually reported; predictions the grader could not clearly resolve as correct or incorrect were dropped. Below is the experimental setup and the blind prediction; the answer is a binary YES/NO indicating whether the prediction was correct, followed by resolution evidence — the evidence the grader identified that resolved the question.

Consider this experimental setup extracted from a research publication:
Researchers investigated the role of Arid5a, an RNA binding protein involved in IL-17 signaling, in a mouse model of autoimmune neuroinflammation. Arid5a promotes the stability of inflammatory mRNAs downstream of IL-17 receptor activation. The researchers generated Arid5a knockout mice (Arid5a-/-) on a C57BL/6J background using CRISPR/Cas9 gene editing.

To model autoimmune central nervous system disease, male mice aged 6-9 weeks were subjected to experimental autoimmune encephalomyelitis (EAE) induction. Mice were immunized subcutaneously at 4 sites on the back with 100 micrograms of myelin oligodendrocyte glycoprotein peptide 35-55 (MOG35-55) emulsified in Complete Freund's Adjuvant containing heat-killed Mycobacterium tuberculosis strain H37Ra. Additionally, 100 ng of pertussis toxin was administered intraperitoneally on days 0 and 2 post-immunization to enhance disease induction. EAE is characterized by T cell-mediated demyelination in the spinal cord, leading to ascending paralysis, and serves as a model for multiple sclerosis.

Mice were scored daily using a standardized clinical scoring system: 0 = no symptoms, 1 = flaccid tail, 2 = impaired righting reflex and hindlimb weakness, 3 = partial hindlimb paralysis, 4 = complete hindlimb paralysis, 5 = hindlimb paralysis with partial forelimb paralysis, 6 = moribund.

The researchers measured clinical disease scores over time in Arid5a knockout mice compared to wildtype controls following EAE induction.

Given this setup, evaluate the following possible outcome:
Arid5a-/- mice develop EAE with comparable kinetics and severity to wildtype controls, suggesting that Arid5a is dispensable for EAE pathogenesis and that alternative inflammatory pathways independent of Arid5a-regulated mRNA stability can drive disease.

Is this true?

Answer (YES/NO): NO